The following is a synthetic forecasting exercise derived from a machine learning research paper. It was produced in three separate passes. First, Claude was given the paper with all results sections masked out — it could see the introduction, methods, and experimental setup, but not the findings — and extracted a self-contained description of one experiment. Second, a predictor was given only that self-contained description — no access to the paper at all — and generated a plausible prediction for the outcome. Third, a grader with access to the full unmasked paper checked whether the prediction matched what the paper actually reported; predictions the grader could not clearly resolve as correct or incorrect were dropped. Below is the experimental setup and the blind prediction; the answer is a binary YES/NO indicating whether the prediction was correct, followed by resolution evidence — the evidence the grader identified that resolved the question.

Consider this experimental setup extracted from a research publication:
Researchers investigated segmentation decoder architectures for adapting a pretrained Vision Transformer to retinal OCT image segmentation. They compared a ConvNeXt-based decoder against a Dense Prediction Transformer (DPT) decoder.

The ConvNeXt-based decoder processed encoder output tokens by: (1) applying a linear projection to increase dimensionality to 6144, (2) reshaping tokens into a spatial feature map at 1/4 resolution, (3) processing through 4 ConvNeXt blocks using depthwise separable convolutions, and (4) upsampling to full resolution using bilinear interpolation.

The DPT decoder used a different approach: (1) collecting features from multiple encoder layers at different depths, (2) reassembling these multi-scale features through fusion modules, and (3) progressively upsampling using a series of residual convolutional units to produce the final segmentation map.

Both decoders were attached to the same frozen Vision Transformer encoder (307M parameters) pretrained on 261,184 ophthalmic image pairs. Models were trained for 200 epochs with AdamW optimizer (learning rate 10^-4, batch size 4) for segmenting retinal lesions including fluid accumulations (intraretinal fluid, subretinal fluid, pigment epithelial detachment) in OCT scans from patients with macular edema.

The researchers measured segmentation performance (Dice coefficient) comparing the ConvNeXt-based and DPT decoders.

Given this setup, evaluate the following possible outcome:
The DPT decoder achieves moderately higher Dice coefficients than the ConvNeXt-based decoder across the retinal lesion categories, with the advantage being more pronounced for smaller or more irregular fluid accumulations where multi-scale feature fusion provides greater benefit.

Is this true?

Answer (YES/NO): NO